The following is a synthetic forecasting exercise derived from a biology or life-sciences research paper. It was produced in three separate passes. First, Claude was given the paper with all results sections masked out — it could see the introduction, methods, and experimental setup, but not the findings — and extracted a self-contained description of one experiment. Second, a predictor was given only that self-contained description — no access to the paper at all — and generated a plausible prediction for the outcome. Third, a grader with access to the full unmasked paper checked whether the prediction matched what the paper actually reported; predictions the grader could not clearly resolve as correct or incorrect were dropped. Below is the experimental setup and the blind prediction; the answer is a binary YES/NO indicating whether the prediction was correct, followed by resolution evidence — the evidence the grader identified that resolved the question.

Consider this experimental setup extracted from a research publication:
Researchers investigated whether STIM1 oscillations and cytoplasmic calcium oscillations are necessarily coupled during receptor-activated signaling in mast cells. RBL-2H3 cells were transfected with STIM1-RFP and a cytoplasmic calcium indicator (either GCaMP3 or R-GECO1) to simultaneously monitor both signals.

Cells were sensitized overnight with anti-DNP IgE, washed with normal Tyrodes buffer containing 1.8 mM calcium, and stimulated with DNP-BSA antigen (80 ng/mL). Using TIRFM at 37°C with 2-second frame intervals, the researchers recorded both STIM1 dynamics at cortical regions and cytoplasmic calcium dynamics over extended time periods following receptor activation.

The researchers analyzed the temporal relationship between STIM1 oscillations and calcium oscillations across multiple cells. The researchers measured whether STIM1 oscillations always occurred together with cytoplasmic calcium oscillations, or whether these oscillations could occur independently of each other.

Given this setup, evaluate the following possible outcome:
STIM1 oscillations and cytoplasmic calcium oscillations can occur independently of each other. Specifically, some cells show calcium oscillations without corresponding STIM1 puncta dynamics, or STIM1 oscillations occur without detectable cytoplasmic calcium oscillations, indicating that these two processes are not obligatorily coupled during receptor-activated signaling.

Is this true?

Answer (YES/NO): YES